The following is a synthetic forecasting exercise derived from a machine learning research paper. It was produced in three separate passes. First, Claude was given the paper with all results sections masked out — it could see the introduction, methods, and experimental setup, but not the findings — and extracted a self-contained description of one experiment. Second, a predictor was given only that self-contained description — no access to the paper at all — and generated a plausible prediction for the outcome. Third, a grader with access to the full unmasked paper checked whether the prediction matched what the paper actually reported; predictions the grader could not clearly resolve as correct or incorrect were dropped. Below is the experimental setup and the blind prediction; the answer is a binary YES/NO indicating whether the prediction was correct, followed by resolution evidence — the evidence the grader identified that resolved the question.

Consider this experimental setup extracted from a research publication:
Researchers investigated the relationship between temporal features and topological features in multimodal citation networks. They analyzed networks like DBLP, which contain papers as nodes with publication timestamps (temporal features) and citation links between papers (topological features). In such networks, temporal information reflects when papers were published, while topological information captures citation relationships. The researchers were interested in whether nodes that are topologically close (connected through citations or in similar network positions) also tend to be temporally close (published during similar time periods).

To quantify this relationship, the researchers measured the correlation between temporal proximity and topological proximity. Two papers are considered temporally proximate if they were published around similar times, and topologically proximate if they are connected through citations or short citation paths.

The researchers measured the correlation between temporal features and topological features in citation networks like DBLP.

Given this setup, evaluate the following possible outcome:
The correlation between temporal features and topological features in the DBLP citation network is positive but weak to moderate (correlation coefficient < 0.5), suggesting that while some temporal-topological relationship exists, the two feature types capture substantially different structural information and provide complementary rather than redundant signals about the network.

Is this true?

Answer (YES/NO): YES